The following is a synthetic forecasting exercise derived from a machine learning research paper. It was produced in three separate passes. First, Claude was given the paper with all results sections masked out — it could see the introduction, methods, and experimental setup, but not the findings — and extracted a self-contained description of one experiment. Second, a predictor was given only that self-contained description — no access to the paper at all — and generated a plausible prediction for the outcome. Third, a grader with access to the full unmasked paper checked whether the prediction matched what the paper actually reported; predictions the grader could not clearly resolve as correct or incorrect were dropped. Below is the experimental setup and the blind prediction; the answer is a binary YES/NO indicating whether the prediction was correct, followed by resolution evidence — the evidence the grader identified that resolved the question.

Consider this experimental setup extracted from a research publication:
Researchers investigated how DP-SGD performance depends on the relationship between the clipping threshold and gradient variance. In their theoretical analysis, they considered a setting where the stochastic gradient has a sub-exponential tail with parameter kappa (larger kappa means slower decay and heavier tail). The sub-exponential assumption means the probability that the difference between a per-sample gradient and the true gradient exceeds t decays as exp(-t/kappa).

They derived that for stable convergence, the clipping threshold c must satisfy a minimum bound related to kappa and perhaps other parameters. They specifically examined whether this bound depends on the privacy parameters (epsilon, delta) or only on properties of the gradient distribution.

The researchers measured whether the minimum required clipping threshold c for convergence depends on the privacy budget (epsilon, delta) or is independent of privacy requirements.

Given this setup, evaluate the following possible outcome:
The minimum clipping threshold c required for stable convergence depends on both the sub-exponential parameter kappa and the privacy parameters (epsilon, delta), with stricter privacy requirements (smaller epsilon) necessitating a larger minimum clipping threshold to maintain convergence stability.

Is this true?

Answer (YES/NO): NO